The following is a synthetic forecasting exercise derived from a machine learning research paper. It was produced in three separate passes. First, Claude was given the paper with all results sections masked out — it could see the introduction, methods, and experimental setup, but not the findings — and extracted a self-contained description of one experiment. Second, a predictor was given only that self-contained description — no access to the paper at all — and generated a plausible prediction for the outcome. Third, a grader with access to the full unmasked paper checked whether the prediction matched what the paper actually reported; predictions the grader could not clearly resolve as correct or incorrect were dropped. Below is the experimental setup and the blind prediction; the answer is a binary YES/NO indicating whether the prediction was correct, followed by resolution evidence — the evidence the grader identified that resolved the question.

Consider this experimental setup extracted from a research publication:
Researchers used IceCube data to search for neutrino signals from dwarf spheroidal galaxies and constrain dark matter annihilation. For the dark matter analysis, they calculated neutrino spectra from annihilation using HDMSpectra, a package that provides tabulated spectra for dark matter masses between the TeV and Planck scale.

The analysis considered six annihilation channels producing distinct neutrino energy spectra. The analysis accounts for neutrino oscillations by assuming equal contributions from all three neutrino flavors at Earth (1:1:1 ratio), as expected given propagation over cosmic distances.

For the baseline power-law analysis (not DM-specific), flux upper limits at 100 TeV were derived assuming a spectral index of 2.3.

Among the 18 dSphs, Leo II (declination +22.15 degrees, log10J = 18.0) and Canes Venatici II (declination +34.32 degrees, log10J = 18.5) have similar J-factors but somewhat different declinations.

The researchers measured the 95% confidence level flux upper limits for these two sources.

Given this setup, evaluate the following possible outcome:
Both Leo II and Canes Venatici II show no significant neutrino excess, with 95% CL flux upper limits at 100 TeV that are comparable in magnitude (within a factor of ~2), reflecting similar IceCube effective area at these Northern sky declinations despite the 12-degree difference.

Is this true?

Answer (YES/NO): YES